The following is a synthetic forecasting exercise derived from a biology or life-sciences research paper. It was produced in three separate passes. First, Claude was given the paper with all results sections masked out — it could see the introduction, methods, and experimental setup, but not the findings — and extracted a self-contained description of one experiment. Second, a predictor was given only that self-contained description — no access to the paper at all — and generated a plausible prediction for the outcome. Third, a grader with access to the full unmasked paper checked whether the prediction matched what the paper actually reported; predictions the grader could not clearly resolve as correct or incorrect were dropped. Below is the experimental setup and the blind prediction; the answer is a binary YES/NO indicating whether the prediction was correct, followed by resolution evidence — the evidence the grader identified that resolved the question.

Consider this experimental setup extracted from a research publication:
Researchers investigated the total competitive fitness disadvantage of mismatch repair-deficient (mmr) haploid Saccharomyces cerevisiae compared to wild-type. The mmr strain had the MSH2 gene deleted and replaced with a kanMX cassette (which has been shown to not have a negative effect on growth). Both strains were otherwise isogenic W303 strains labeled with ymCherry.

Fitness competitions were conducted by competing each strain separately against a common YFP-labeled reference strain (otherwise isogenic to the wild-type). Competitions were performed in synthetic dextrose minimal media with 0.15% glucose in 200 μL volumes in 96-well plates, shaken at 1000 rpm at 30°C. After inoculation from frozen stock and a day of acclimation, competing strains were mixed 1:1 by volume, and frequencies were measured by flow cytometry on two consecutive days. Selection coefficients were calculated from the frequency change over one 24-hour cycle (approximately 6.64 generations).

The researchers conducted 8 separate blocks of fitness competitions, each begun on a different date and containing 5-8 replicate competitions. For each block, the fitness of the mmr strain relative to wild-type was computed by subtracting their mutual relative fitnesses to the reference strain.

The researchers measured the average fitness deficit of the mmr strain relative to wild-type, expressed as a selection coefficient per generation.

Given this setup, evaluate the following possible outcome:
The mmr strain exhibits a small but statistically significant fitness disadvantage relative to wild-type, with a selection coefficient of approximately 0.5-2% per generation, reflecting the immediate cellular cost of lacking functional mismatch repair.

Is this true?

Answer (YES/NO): NO